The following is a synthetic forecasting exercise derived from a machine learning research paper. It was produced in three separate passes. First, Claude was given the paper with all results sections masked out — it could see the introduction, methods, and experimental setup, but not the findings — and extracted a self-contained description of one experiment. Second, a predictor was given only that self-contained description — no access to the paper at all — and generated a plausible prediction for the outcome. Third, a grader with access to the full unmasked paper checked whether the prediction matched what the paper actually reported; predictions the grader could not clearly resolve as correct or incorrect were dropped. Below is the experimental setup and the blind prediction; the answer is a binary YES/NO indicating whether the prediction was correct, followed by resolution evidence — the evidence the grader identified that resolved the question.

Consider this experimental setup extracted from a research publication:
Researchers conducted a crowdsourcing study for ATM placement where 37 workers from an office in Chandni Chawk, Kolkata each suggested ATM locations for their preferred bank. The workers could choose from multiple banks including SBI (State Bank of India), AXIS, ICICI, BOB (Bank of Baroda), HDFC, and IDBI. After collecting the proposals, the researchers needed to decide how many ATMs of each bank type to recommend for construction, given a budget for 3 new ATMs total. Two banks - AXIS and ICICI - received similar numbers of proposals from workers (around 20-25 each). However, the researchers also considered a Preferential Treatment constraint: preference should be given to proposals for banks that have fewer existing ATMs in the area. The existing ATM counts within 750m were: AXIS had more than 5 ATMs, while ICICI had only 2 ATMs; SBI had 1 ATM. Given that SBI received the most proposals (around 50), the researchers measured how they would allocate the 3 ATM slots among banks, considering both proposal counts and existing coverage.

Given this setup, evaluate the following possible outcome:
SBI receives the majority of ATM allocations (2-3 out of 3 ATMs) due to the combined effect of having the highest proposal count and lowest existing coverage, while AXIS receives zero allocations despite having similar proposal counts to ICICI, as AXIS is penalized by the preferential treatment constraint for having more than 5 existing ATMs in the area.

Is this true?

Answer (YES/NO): YES